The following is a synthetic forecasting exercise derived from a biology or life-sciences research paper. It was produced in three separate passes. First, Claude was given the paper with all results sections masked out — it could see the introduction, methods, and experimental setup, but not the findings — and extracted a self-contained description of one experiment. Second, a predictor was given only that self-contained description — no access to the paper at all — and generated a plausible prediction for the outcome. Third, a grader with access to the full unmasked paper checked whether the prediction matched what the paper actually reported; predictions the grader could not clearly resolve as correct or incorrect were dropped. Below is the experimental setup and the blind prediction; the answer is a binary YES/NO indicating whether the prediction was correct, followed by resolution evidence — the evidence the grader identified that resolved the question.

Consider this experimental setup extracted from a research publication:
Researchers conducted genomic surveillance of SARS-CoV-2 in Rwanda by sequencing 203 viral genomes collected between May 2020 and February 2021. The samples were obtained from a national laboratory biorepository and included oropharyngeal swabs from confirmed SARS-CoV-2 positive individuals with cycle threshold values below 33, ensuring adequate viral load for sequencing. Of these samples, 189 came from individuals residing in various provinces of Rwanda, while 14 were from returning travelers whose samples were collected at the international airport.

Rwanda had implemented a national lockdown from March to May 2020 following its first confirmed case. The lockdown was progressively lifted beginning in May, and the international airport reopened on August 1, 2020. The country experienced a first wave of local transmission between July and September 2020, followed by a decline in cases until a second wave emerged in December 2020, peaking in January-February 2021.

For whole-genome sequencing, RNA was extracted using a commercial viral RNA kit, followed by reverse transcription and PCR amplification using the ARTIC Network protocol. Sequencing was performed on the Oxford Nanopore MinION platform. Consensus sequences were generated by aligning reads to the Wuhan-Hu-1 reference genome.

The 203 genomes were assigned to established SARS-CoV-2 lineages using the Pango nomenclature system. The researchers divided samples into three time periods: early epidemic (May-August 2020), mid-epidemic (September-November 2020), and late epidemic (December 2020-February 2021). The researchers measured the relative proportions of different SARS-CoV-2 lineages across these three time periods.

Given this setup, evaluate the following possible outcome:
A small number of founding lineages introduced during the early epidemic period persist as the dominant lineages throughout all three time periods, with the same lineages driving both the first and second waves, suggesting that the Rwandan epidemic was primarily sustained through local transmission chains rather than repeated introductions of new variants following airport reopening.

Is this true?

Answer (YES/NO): NO